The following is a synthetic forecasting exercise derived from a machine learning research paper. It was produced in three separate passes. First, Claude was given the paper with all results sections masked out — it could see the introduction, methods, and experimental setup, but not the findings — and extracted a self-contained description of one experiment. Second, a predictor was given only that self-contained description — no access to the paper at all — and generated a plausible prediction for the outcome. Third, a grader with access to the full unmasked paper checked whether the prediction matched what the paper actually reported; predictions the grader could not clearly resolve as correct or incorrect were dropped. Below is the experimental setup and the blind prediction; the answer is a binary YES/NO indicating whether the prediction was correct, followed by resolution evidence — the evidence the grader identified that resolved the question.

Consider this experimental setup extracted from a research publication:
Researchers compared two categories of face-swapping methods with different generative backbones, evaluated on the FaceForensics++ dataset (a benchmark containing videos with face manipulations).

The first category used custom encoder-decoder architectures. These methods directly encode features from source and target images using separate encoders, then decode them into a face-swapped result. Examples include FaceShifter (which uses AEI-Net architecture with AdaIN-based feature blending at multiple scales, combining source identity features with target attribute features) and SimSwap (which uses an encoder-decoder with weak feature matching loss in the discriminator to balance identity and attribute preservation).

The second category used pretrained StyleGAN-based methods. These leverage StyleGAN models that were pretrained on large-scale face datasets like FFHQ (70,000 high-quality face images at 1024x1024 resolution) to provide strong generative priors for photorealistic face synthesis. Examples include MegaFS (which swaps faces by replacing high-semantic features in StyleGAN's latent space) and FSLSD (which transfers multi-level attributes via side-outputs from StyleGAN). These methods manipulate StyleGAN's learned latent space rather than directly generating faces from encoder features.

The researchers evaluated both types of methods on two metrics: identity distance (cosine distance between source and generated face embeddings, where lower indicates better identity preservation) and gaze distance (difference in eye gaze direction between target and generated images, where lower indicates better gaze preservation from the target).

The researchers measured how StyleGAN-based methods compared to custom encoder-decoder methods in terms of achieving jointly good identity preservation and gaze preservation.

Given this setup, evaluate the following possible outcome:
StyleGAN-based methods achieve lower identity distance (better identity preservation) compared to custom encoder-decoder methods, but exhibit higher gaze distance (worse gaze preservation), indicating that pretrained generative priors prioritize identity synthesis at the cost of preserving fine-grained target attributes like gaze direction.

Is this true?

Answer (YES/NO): NO